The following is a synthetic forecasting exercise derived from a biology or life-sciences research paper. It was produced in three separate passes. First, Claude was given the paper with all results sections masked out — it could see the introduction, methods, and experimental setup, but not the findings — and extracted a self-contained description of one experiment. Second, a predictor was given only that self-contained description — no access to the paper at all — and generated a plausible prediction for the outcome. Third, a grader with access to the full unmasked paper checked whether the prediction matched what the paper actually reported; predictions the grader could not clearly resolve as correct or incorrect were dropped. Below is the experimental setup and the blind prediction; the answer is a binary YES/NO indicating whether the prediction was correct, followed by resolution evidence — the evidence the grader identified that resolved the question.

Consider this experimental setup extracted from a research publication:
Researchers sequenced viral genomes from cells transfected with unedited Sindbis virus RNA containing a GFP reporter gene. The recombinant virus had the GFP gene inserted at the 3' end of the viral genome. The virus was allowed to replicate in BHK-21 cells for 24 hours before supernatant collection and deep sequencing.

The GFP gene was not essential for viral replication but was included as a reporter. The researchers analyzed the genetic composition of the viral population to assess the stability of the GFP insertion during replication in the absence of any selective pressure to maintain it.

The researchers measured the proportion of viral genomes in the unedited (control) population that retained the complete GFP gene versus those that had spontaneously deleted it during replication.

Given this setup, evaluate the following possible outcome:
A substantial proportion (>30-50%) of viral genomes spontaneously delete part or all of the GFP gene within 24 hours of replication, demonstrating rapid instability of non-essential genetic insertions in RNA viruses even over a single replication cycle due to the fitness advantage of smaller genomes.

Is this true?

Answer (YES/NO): NO